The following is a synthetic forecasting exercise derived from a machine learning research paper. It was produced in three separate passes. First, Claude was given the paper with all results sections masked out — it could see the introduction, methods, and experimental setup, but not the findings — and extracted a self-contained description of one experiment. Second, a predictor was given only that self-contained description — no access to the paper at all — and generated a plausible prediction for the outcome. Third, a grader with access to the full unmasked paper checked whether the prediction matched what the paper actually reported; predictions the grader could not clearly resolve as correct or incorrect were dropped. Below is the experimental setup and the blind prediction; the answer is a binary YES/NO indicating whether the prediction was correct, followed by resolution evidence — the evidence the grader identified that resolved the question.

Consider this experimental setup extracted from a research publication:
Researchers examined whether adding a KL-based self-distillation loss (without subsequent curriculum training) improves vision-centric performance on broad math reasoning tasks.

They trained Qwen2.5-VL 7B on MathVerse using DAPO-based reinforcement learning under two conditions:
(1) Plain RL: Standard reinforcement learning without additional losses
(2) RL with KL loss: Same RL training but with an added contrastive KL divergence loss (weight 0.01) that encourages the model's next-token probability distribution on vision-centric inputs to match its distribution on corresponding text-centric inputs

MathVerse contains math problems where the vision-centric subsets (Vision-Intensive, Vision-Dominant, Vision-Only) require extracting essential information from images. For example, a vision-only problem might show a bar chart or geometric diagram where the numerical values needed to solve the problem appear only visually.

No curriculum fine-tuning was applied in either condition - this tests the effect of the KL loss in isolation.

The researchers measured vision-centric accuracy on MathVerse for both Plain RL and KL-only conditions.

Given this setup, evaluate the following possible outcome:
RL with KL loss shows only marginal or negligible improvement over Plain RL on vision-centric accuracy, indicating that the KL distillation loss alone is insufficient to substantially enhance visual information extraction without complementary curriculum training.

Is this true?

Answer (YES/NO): NO